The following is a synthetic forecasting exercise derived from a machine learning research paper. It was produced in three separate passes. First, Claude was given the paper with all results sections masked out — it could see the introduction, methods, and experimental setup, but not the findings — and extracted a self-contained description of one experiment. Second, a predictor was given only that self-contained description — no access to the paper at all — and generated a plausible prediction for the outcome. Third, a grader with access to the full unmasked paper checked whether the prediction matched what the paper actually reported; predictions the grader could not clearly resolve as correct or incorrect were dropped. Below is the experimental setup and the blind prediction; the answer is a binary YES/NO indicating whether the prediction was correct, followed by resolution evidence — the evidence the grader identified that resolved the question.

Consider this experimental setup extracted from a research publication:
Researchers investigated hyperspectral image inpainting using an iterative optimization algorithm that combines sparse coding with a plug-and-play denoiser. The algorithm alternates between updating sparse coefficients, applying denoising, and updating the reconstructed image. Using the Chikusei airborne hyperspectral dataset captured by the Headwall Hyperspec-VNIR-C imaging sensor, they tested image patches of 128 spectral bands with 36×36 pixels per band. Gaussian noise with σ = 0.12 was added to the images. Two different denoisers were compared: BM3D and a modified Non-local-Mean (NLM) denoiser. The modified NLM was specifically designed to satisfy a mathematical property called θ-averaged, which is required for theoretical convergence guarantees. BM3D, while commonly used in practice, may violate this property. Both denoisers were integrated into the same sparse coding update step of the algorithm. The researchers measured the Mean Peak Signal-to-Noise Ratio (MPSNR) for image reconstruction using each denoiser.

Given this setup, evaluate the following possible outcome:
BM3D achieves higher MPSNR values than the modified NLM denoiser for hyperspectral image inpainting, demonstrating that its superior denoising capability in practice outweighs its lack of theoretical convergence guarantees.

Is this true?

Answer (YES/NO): NO